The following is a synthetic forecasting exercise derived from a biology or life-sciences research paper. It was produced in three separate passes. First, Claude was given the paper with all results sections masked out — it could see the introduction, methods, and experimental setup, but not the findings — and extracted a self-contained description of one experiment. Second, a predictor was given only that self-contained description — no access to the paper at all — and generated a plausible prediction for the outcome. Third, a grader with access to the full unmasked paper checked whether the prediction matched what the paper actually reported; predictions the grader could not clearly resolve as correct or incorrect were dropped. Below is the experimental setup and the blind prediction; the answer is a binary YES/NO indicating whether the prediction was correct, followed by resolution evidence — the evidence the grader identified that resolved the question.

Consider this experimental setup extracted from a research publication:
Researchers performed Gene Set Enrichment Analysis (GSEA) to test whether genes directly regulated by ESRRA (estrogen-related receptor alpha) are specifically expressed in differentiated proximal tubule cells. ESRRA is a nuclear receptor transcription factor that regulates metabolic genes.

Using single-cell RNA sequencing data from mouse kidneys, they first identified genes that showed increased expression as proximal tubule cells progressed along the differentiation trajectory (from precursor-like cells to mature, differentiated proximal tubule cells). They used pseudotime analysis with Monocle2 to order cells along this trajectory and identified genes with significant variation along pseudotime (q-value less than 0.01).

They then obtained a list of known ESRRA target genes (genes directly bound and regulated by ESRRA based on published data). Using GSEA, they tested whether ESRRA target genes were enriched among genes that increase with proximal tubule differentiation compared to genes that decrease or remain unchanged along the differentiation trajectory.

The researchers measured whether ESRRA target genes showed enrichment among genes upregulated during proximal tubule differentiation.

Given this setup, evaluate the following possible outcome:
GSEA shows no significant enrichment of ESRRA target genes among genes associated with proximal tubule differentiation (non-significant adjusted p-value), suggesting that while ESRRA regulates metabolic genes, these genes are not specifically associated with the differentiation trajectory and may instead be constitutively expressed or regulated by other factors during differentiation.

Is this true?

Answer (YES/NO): NO